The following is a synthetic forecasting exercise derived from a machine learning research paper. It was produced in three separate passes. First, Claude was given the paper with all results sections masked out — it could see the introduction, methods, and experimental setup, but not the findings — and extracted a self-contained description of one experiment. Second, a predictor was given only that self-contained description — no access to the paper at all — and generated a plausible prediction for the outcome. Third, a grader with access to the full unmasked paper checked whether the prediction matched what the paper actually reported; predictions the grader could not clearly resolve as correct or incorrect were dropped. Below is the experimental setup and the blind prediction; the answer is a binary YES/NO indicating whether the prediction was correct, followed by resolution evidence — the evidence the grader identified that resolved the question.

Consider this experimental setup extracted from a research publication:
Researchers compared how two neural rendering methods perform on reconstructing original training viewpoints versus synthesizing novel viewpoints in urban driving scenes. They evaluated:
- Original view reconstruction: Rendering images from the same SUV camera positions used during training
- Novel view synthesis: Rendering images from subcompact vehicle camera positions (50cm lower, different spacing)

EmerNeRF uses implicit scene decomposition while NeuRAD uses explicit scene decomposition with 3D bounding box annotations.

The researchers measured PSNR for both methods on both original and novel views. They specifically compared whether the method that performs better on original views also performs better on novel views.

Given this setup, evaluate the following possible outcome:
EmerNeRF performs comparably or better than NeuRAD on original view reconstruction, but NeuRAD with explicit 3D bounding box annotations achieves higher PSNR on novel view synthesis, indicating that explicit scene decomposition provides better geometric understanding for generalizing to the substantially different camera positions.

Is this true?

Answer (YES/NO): NO